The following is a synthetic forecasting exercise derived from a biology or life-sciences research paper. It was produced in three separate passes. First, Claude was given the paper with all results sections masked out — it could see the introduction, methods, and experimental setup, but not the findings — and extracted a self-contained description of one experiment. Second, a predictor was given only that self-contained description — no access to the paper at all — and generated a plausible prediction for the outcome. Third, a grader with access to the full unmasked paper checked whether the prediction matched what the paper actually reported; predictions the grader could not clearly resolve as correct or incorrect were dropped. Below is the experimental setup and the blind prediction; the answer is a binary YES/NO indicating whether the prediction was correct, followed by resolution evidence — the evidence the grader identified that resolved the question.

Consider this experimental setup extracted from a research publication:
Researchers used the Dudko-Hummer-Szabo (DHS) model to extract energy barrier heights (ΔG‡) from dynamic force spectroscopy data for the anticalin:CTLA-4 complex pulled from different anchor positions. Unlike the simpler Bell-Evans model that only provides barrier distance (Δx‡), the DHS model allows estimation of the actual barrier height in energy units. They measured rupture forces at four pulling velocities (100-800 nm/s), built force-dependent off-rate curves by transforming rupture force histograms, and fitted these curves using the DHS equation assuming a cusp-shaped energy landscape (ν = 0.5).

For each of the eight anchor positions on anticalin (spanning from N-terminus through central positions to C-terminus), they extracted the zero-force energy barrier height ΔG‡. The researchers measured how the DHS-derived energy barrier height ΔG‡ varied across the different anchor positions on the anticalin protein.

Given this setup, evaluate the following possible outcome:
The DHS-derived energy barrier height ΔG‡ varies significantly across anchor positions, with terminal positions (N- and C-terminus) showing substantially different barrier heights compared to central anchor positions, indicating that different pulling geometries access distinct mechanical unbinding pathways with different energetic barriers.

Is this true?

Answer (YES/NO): YES